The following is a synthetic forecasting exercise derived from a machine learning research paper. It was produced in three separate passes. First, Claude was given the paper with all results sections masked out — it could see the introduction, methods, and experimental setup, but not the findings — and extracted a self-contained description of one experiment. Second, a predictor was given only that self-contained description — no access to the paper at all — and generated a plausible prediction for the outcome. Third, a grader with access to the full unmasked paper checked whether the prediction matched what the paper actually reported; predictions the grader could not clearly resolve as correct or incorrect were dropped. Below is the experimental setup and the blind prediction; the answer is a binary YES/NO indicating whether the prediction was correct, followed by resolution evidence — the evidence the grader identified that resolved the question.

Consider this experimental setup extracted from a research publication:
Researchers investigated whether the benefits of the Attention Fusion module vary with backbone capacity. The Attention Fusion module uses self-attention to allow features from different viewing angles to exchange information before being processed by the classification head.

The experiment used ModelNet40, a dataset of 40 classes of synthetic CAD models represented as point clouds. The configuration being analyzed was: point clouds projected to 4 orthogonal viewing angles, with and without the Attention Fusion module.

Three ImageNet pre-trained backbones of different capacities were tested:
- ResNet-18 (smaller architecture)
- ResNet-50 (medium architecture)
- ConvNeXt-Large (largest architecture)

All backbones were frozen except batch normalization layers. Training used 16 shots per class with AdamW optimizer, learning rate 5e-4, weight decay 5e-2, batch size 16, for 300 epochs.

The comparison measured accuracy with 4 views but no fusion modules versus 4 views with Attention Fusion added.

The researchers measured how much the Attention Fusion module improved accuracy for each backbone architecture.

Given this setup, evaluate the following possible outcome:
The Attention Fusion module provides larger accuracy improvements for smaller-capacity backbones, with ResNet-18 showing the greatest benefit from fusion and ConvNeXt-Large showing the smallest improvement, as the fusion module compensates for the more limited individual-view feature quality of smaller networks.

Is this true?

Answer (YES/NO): NO